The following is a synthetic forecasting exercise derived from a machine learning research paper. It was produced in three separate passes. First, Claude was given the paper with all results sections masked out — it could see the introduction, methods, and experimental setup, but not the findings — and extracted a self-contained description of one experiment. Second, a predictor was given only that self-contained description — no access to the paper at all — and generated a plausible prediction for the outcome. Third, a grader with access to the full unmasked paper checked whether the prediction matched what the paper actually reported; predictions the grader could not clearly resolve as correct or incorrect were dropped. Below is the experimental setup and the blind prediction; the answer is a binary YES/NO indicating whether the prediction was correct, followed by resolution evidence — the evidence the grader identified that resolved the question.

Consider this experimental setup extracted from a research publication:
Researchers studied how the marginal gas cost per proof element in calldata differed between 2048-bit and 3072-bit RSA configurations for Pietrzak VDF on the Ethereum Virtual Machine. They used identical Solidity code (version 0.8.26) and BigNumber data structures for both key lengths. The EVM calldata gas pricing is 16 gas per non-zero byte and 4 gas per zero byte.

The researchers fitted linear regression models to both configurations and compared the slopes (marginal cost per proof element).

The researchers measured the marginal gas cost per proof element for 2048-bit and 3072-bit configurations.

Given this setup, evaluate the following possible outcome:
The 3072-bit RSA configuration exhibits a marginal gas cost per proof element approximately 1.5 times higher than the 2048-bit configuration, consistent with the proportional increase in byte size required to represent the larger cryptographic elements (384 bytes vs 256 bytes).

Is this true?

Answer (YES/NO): NO